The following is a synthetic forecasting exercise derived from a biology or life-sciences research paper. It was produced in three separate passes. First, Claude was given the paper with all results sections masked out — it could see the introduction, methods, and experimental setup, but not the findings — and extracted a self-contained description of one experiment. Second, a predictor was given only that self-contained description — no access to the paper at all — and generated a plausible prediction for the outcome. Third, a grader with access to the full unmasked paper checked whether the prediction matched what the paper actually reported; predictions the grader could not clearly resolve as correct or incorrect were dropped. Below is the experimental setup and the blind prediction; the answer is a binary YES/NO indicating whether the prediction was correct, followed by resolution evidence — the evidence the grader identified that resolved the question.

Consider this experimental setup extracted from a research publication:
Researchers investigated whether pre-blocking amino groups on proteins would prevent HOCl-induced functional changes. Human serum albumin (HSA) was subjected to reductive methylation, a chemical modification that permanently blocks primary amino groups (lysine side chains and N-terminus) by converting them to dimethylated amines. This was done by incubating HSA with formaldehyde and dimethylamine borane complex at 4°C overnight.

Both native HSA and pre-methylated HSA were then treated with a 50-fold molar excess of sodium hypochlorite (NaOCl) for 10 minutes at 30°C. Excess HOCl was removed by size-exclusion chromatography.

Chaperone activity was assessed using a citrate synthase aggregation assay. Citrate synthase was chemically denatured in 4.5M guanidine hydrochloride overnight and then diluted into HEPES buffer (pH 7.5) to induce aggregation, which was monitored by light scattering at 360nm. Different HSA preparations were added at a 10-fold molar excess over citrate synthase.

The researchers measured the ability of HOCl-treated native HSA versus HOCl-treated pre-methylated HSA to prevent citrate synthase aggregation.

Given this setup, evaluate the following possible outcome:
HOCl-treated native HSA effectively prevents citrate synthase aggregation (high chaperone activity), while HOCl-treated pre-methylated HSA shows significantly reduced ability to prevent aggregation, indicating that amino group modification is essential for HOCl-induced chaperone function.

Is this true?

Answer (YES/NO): YES